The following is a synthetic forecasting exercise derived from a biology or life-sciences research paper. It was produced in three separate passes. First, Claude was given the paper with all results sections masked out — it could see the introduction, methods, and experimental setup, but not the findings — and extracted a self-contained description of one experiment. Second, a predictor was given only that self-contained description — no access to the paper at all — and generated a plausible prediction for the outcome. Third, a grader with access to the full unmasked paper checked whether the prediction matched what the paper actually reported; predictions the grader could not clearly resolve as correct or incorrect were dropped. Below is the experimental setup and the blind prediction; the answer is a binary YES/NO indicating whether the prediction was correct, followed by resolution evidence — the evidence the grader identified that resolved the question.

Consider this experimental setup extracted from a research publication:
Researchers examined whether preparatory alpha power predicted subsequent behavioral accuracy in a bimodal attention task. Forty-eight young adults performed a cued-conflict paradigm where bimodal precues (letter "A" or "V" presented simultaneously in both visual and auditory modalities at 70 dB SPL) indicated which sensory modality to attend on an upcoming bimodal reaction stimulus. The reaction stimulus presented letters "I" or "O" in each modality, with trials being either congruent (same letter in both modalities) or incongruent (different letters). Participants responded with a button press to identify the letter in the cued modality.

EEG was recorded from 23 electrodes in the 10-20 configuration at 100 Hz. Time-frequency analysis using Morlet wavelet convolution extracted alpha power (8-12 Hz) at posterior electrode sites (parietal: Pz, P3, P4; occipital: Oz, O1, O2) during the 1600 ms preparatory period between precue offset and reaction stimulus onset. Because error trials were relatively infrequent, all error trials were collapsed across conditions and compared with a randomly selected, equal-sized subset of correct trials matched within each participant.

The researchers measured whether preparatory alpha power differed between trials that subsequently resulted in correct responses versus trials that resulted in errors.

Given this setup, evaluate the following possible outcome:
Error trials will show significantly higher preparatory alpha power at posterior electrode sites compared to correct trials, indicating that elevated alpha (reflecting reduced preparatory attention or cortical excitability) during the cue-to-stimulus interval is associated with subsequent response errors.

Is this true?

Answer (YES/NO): YES